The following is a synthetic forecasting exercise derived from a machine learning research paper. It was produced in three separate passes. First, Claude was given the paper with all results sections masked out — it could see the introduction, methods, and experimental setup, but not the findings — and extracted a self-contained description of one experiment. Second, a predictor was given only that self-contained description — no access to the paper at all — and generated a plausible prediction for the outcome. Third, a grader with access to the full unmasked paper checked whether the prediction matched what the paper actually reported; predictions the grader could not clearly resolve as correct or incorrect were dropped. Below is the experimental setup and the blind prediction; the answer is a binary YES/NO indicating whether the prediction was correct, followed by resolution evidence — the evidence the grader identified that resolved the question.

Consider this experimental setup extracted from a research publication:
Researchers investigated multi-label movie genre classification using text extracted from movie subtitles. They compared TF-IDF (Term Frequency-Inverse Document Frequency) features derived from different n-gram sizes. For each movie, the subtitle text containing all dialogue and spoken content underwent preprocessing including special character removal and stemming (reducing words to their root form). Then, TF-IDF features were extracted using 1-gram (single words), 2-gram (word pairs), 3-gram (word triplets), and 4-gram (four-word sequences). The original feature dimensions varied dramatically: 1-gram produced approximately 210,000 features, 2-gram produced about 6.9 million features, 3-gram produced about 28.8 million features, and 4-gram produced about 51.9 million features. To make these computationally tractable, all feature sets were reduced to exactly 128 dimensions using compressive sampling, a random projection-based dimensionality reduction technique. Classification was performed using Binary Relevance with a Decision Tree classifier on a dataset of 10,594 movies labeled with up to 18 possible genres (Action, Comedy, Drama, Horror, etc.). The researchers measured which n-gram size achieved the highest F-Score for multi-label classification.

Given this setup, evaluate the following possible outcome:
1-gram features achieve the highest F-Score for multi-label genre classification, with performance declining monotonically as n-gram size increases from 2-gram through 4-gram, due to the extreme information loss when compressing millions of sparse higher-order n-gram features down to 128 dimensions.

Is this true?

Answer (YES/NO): YES